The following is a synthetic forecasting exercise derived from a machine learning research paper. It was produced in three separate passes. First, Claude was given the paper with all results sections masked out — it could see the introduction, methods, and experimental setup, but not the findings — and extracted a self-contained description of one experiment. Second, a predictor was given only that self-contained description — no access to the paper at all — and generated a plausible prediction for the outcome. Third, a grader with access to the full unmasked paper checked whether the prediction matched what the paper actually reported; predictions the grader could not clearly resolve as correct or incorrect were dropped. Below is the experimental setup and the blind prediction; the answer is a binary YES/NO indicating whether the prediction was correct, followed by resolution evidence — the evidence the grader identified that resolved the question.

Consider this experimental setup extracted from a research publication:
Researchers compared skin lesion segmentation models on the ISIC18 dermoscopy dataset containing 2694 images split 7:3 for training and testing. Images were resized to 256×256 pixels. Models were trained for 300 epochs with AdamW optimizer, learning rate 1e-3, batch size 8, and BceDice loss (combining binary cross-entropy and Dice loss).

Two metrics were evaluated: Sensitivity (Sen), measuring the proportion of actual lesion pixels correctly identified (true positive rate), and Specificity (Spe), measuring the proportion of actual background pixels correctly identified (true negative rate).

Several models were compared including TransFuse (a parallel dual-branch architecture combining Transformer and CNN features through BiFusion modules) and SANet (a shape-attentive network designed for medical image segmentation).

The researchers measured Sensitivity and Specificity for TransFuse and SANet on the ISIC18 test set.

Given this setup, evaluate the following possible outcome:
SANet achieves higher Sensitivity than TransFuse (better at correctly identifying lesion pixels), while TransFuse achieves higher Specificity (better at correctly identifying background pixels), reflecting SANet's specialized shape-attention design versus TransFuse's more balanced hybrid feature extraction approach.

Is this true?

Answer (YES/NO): NO